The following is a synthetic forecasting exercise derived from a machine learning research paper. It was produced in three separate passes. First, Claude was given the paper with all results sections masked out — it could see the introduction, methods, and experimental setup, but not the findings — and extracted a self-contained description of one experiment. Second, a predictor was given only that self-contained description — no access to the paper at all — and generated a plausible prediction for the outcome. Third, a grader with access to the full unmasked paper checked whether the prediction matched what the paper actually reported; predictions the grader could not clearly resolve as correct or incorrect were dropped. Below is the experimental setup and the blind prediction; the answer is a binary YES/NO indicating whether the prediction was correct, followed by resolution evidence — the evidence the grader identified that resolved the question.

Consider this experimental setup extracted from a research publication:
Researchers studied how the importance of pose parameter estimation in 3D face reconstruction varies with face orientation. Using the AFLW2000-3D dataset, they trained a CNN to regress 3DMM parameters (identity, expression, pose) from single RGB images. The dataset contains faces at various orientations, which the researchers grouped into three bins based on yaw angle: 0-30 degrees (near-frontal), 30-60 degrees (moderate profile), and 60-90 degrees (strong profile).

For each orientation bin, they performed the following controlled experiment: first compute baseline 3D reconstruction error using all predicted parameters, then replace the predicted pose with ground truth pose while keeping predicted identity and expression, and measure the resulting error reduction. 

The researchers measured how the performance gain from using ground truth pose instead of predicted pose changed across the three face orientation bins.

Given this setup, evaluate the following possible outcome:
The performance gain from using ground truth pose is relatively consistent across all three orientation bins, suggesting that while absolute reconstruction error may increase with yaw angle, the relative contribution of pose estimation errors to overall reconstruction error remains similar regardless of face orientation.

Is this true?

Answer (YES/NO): NO